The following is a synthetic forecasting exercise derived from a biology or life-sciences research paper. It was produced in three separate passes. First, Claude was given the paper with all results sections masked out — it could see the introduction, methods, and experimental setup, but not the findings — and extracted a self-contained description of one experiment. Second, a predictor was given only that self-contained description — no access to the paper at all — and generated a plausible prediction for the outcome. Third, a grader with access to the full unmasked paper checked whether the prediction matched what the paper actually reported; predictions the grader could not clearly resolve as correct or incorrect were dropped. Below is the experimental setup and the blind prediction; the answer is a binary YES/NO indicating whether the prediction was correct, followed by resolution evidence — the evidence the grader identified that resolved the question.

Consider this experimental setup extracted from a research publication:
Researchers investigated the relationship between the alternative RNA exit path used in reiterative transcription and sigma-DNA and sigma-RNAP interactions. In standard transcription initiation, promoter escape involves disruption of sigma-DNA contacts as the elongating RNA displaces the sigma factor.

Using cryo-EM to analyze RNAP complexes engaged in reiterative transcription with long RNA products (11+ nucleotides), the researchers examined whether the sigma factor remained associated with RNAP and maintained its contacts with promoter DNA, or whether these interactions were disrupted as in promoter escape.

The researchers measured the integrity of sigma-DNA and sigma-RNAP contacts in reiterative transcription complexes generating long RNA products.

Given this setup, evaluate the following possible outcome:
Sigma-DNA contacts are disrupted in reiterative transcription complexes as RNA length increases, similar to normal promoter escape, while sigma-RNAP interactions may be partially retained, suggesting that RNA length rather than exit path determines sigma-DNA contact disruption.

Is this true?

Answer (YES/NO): NO